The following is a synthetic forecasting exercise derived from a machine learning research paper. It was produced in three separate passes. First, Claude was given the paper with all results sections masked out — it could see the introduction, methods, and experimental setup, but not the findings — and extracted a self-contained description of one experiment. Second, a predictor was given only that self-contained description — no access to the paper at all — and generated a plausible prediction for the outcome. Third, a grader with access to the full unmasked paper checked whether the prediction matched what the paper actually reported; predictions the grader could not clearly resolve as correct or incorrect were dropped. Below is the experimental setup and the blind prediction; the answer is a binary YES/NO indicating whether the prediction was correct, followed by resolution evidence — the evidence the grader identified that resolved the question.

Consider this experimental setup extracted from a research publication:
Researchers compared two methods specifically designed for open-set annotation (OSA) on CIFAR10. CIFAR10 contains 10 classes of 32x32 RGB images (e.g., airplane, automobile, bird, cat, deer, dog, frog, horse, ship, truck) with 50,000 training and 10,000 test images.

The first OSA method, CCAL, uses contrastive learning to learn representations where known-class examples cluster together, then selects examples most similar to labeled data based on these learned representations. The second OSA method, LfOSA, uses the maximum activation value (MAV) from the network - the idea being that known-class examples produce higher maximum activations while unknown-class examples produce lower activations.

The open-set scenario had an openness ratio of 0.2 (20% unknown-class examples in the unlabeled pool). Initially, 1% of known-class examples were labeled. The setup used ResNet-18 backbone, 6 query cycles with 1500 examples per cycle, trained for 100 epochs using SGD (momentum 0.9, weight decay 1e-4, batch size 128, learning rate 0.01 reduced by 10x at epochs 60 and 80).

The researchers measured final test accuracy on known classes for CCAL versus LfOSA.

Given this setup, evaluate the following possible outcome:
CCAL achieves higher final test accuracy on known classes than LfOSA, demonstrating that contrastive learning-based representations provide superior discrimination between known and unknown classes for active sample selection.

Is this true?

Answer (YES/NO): YES